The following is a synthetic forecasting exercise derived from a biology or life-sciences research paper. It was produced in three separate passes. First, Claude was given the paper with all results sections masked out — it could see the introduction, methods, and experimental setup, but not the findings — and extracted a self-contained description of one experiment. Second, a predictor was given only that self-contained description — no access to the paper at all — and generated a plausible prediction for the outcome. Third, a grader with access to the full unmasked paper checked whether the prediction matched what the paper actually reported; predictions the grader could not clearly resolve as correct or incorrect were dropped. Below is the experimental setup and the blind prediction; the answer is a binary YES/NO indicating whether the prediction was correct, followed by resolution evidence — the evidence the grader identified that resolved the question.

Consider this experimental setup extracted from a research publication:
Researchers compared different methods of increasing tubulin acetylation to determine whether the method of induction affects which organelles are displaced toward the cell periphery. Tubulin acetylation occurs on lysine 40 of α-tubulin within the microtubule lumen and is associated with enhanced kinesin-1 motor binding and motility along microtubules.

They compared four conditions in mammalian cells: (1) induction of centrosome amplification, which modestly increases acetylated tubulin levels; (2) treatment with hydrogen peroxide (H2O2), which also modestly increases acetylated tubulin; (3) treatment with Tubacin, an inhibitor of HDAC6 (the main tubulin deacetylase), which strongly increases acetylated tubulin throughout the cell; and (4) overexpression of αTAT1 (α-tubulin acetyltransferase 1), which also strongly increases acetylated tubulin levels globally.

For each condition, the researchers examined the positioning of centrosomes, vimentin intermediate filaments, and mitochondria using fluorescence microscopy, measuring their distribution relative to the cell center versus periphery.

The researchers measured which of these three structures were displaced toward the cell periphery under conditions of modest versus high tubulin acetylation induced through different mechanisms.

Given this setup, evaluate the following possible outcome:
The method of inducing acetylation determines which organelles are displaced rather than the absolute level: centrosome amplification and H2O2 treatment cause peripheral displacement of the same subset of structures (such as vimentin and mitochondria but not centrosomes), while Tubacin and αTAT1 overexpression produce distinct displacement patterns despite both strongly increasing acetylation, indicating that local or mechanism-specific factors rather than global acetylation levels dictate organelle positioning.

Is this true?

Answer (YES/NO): NO